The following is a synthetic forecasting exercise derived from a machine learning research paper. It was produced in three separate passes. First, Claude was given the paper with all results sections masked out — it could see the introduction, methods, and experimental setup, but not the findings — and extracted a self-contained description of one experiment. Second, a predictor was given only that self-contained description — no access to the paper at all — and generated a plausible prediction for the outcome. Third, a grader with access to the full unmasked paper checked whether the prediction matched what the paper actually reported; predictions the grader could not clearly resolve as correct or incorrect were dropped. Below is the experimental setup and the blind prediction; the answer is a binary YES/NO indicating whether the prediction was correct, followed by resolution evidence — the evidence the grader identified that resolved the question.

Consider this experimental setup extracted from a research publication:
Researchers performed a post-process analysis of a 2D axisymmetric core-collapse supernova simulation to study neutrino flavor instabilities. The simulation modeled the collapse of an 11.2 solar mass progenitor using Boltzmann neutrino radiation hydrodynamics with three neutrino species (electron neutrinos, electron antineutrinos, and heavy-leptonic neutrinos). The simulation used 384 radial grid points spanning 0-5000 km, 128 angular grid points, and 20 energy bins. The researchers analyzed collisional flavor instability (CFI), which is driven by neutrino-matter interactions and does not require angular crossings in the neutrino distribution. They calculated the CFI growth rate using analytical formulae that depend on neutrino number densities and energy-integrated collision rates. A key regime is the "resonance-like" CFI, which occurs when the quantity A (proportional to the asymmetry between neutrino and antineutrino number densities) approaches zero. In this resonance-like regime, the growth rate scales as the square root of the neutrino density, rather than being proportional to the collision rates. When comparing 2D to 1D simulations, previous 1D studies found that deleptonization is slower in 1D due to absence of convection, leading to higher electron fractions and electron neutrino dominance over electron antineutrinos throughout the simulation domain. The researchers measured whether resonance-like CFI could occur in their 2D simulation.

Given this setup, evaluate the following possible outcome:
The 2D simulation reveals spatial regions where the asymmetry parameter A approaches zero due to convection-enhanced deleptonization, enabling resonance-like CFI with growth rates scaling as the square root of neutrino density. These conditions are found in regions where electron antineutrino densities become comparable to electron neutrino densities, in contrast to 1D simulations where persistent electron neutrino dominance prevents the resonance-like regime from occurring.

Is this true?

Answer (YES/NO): YES